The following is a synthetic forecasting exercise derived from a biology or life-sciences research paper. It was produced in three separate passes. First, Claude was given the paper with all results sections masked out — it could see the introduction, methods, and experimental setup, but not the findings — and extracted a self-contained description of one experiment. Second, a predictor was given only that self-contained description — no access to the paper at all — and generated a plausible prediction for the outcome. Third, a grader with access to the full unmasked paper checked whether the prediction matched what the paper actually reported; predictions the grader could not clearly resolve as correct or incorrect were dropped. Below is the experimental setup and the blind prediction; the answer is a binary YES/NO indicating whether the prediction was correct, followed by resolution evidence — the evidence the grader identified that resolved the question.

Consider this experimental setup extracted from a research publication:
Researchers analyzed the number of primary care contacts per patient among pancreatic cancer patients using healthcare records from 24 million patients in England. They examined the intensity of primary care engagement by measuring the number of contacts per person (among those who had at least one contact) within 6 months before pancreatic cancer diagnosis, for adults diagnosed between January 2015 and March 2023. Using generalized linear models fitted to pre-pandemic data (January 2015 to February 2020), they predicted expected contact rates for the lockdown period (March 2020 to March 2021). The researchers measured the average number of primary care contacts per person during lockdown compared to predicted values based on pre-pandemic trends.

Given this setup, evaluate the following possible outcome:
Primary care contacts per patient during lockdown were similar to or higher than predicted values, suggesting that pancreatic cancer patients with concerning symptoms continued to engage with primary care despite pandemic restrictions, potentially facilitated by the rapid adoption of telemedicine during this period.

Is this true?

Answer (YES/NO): YES